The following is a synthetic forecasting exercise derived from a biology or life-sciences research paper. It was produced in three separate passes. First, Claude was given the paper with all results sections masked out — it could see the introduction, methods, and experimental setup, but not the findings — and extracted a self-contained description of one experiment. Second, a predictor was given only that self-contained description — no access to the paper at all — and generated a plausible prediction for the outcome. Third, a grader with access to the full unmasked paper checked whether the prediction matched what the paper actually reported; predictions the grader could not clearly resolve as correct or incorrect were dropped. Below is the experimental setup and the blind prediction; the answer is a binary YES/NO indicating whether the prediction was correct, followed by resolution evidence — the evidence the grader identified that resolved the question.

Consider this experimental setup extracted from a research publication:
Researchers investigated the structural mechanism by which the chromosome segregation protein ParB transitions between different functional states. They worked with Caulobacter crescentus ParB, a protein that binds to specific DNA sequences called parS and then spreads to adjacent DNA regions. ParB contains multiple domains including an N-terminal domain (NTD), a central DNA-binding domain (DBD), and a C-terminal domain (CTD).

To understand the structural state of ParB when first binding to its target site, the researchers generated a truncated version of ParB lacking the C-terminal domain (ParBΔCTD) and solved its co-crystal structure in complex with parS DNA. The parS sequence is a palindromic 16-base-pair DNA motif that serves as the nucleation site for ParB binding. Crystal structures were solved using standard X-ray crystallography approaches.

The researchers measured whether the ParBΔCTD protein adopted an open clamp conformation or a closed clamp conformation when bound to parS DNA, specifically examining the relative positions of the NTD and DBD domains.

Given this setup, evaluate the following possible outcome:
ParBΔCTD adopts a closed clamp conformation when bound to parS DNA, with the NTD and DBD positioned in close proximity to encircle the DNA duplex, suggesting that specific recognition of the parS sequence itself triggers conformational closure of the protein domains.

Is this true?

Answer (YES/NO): NO